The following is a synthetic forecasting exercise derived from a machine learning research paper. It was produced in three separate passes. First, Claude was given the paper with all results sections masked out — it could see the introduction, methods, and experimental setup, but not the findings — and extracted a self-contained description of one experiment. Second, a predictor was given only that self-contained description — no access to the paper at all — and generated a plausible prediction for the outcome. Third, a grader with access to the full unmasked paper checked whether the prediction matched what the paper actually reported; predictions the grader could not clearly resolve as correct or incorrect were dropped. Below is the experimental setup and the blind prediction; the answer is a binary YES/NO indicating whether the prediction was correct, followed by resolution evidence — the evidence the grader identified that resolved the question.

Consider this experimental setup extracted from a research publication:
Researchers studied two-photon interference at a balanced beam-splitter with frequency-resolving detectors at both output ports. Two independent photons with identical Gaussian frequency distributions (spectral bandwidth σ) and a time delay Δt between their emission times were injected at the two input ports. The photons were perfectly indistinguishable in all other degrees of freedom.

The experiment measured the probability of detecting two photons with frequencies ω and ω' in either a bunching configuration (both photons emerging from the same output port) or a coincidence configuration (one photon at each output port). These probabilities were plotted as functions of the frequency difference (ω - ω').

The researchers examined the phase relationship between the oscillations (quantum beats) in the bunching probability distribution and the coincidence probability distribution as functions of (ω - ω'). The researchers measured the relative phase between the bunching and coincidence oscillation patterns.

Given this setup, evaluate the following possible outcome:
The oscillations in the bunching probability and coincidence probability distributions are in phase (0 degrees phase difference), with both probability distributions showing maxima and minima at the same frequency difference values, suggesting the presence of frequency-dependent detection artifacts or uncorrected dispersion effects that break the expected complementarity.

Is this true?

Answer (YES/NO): NO